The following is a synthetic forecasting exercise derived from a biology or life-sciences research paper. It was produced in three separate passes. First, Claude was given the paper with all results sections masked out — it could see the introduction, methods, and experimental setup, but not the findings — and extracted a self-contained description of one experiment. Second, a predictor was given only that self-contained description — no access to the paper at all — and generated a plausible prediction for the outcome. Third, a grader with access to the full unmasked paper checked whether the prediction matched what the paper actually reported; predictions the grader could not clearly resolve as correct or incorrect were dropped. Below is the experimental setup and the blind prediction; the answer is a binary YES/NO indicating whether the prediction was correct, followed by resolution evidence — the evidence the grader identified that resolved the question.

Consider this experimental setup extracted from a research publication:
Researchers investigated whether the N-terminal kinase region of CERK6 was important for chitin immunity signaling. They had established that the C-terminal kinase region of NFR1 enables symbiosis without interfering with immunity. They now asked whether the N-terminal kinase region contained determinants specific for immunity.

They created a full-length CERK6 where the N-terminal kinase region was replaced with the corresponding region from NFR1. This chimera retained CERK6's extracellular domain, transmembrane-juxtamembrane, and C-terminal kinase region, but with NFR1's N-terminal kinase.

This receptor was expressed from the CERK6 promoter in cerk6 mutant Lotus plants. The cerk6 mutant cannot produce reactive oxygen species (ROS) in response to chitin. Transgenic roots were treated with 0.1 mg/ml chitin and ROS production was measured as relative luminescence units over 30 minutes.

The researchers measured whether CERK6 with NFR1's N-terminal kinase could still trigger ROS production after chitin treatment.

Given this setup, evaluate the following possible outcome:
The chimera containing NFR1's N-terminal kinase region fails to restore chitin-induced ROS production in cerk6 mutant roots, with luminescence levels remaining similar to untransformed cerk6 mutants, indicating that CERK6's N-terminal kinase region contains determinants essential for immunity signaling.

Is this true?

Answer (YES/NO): YES